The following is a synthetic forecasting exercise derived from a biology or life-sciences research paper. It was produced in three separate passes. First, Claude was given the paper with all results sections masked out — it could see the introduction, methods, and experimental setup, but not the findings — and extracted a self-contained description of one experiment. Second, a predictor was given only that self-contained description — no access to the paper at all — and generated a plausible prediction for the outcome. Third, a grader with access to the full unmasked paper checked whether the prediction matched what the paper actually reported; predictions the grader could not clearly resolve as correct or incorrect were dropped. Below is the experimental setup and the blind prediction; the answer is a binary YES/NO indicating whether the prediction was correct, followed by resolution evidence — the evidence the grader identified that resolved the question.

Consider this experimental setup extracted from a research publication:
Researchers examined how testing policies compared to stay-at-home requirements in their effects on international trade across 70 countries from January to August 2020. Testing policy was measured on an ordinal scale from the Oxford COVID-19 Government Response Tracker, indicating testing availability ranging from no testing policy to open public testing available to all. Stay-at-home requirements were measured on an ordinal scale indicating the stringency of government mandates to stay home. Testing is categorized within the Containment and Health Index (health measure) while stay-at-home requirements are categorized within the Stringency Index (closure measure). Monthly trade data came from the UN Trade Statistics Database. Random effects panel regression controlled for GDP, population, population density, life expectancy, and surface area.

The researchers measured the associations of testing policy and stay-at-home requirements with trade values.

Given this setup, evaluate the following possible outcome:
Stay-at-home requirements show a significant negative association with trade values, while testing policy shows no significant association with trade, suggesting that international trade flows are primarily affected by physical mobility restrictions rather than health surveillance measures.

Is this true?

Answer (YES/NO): NO